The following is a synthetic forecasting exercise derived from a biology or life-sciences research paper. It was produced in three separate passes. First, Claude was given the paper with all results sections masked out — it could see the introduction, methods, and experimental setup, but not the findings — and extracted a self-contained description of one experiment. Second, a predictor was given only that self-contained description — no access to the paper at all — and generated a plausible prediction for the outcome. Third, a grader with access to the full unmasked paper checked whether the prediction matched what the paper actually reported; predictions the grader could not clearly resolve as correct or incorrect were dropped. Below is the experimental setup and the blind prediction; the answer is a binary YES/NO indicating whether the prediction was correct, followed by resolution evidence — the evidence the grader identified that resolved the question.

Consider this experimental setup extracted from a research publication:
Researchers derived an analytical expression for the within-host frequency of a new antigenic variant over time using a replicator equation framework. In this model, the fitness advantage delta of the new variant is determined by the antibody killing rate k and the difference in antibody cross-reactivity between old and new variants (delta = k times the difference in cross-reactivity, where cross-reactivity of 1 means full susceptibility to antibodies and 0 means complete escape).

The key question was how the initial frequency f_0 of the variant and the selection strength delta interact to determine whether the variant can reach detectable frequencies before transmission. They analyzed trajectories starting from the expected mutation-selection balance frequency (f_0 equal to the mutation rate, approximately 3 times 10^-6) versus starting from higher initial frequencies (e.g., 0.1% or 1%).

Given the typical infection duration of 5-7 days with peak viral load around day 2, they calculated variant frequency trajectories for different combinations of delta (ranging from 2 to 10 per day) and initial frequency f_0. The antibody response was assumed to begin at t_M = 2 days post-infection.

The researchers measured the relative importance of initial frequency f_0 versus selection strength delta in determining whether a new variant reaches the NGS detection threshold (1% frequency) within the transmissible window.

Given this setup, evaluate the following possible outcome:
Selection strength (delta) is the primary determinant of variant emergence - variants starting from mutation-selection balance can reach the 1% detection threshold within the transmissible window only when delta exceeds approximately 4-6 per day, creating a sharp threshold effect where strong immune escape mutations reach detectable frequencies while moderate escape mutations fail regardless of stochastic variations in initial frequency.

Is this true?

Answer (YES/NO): NO